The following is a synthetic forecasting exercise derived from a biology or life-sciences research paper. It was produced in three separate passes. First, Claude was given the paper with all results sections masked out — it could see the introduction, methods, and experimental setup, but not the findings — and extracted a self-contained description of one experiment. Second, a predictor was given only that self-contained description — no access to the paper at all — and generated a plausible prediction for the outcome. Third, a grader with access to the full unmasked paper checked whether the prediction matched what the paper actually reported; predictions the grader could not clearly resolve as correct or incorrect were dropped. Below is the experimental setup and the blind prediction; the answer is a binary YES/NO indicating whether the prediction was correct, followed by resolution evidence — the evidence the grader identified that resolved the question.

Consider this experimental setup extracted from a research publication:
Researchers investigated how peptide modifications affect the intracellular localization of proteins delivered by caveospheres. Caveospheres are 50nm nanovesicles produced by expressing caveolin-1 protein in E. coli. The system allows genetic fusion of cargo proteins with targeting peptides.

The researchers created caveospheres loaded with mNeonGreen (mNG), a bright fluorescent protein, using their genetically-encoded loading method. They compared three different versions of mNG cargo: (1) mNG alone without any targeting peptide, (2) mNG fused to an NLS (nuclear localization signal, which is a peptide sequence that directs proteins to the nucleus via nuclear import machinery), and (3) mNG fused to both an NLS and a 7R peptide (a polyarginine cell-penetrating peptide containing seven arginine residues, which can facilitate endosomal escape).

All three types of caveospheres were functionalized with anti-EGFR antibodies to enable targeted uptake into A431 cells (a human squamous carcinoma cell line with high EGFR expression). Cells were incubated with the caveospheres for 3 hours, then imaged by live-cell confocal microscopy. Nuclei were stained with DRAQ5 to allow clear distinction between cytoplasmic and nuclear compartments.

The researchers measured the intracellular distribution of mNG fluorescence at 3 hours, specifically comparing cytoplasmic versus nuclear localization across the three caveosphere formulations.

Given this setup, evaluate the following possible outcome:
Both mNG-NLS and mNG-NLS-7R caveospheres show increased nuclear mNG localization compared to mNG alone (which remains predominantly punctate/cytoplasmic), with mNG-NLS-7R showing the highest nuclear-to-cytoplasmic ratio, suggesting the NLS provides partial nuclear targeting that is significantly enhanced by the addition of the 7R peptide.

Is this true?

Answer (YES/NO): NO